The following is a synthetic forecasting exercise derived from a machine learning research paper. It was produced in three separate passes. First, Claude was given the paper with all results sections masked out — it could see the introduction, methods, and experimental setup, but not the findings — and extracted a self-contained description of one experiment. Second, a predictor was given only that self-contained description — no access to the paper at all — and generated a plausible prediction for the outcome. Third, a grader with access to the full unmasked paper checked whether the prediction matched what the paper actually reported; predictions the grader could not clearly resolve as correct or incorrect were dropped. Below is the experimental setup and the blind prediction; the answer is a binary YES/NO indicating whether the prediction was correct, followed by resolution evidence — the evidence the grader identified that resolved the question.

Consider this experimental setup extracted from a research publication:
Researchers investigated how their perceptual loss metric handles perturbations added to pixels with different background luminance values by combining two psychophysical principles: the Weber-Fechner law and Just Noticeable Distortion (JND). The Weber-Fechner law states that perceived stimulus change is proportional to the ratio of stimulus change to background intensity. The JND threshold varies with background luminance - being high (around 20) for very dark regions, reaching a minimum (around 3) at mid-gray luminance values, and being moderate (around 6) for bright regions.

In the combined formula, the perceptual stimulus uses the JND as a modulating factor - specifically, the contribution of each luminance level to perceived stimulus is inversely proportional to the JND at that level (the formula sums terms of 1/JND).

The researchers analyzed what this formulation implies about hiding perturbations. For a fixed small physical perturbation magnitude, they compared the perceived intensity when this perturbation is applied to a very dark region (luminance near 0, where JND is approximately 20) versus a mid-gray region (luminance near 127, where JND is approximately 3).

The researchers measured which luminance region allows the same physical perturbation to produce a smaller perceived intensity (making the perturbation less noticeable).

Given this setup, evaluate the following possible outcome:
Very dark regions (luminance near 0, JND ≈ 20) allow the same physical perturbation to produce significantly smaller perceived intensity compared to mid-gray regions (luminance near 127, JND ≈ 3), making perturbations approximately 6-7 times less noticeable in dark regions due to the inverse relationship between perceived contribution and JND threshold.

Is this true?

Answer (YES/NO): YES